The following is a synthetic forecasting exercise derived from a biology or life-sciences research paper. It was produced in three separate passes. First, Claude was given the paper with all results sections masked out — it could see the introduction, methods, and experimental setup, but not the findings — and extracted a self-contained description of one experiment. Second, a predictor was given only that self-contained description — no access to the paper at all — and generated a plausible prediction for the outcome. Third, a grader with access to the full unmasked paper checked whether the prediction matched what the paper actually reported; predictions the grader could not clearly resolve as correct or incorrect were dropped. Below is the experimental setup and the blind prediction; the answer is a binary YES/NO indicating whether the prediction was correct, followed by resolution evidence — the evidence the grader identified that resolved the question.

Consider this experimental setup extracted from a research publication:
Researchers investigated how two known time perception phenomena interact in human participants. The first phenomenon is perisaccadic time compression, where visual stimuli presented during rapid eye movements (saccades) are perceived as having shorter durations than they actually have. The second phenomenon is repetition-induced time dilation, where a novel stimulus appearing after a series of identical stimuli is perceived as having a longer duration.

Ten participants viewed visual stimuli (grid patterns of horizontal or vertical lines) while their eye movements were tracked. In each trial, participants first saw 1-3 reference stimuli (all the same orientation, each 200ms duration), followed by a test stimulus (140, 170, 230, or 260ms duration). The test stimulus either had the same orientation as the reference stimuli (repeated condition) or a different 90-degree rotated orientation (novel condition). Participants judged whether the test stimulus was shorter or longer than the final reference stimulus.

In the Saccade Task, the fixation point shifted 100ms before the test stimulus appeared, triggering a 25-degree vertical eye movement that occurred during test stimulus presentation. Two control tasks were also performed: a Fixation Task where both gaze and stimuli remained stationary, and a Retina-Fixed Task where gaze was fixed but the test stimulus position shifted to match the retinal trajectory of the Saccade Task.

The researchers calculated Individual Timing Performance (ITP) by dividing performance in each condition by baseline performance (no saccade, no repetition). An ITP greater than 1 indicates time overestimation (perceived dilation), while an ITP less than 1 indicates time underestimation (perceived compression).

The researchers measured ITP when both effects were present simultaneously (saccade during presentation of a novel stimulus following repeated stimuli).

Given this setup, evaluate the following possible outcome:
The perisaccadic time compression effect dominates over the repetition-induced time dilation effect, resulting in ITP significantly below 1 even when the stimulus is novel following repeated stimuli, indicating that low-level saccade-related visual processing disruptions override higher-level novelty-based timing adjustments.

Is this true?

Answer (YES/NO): NO